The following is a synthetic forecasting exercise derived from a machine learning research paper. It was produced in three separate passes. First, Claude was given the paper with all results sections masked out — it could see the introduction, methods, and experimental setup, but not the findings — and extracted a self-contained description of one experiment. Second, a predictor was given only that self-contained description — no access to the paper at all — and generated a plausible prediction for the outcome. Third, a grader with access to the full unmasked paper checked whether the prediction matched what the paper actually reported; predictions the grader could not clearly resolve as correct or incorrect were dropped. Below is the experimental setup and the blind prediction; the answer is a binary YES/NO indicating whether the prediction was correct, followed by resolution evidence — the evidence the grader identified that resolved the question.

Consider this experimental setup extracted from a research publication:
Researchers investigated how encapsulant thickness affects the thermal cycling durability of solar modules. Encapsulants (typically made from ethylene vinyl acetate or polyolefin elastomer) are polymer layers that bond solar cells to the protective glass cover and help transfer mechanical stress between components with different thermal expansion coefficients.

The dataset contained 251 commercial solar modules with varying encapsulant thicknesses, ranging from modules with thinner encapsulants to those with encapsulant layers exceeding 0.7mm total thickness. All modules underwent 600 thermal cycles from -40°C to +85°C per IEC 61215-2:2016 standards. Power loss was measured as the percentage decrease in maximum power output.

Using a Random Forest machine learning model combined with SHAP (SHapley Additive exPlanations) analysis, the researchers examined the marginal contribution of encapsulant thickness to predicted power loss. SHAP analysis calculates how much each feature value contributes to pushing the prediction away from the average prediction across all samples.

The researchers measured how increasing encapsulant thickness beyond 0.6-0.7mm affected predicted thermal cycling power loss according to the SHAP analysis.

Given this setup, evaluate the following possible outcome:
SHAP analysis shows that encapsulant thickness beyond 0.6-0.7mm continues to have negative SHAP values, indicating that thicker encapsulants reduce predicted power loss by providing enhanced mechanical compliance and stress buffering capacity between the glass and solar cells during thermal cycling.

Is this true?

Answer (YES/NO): NO